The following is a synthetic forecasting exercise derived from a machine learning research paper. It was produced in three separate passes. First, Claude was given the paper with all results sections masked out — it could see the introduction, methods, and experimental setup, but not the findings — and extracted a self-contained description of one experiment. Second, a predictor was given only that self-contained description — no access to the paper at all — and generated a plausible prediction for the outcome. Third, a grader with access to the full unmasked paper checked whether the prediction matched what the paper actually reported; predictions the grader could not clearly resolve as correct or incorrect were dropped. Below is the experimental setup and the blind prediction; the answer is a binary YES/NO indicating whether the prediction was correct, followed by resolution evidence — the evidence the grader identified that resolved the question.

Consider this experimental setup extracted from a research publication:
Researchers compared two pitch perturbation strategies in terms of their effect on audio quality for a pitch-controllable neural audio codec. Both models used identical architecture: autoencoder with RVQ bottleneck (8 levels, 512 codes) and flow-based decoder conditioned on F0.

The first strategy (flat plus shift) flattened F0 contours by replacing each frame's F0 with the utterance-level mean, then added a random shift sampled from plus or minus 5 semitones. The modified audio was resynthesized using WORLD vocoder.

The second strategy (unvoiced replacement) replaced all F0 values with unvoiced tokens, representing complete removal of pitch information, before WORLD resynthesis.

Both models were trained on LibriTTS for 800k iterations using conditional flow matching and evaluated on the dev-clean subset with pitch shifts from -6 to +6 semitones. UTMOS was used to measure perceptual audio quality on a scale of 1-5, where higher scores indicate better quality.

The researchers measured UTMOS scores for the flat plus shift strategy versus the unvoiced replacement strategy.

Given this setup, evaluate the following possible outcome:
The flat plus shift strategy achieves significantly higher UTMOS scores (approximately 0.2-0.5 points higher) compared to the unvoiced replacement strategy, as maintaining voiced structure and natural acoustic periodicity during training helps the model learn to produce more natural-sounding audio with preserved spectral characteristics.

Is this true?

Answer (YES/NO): NO